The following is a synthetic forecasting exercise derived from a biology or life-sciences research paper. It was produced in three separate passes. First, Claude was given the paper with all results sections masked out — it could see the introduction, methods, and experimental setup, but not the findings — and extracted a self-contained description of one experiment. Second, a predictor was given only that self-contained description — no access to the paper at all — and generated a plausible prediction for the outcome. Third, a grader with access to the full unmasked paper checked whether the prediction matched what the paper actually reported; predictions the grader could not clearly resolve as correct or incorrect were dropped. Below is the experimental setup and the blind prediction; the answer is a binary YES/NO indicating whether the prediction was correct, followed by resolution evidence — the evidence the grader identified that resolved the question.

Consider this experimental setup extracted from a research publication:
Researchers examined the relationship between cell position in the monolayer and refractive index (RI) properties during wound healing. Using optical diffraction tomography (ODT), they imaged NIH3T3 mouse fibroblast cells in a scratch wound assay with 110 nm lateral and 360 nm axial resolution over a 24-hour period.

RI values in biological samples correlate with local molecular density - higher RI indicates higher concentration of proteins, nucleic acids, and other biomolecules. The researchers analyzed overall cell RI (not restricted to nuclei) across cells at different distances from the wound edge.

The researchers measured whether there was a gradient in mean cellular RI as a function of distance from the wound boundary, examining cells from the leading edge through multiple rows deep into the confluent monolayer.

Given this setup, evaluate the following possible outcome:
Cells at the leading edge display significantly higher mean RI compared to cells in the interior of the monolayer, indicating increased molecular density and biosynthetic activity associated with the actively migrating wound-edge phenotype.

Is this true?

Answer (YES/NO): NO